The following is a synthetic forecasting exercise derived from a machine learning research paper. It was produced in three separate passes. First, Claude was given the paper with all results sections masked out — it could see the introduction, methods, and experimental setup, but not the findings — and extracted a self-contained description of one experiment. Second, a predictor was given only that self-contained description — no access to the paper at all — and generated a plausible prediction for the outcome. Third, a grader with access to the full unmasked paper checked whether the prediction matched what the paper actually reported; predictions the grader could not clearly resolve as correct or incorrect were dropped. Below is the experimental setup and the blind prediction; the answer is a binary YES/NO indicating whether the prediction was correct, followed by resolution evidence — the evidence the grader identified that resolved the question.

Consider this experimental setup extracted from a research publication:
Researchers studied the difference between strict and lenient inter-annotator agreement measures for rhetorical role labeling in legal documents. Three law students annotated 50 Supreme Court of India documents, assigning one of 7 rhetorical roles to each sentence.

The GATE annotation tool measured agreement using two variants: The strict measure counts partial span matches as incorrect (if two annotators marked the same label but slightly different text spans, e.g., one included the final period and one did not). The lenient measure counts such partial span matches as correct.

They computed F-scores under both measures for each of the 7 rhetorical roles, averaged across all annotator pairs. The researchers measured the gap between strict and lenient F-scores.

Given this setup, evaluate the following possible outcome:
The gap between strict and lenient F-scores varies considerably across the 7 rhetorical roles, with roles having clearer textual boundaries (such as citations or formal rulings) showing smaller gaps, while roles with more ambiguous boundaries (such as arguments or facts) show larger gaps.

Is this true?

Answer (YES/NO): NO